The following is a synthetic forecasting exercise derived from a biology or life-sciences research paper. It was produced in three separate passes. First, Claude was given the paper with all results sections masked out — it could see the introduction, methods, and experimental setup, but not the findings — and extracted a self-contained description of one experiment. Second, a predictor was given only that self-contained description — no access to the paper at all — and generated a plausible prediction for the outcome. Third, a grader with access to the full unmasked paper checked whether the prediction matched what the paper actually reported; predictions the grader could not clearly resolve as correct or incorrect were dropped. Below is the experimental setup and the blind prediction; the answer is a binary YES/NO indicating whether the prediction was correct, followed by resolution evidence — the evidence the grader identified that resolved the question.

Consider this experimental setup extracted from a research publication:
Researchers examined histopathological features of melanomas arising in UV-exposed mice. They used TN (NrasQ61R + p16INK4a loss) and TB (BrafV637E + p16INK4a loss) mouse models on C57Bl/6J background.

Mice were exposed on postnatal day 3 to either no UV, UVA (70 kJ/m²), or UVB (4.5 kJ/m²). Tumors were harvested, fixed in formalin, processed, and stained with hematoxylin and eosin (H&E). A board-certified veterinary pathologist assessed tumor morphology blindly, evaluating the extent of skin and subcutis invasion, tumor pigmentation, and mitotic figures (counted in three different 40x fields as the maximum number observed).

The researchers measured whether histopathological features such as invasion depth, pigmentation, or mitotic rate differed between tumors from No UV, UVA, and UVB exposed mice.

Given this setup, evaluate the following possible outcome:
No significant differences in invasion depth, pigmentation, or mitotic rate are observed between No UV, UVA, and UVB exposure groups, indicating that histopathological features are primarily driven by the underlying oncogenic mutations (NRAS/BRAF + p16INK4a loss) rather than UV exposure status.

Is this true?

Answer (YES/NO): NO